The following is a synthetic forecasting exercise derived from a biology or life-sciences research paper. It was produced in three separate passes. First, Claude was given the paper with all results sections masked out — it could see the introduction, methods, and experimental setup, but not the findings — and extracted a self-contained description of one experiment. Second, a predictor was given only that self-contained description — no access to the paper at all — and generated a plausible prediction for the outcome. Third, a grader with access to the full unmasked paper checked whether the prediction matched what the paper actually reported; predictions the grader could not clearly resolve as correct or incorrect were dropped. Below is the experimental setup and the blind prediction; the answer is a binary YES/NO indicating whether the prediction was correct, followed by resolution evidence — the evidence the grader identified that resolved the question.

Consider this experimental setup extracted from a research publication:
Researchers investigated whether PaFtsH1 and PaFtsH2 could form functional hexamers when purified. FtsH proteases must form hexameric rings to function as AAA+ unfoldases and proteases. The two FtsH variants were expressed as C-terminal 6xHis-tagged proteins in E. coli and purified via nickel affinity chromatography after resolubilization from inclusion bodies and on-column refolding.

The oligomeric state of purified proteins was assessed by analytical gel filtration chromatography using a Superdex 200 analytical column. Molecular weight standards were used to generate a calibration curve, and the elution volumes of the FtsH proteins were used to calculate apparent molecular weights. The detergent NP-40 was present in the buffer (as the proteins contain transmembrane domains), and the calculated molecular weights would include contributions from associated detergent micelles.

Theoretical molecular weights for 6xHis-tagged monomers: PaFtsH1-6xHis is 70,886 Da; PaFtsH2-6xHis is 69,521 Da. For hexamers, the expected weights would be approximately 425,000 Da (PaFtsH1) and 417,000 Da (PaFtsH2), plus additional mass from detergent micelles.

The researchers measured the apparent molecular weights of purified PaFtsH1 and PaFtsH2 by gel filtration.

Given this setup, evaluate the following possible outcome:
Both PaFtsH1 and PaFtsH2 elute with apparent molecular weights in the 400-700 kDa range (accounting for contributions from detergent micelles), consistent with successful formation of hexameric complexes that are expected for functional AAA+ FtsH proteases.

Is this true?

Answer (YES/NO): NO